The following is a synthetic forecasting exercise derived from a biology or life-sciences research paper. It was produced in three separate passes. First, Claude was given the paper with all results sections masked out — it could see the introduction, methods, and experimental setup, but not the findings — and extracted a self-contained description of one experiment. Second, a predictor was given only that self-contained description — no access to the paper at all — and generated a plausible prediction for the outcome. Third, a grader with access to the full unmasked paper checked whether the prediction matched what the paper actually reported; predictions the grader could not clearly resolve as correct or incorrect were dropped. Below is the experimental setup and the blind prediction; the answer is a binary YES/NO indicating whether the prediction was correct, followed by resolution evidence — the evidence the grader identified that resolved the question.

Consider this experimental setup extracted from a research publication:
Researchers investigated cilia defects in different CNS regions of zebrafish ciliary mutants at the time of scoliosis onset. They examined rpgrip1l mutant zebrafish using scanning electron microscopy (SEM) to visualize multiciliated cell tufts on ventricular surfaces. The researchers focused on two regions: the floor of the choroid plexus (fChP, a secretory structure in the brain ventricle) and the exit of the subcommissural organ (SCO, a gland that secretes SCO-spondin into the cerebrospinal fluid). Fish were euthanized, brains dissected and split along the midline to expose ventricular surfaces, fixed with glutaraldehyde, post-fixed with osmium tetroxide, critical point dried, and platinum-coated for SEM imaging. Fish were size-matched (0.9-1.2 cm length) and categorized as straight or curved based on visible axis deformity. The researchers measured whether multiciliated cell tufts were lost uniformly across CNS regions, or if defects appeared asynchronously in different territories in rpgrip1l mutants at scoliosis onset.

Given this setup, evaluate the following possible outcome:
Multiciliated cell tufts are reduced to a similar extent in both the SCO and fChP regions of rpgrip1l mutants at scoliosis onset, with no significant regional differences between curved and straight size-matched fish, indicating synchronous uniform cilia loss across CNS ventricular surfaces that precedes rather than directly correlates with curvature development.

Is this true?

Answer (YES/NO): NO